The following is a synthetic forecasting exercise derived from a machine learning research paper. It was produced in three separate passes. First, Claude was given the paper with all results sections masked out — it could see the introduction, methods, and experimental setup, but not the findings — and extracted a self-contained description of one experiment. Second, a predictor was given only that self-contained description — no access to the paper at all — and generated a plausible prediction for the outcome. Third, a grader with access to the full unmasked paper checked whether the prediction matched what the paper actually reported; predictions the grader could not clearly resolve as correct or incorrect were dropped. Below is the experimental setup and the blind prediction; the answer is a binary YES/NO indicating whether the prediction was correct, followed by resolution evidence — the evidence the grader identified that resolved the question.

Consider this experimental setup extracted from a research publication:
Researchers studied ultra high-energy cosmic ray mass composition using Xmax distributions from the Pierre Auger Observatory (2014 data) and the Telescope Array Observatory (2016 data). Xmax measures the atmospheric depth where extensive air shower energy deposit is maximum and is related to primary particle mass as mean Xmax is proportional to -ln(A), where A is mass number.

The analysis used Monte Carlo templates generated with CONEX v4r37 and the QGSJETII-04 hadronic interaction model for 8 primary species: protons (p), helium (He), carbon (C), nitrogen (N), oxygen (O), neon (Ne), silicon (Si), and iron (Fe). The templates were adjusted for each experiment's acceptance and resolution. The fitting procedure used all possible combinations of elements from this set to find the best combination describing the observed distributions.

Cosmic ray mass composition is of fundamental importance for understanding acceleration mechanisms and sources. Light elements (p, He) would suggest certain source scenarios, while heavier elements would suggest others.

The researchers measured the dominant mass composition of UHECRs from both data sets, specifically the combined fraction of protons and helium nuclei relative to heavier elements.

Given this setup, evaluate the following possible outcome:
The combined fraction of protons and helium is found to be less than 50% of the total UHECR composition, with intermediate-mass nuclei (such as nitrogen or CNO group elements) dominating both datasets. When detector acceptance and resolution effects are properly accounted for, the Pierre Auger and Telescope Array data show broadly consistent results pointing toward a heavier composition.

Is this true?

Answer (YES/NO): NO